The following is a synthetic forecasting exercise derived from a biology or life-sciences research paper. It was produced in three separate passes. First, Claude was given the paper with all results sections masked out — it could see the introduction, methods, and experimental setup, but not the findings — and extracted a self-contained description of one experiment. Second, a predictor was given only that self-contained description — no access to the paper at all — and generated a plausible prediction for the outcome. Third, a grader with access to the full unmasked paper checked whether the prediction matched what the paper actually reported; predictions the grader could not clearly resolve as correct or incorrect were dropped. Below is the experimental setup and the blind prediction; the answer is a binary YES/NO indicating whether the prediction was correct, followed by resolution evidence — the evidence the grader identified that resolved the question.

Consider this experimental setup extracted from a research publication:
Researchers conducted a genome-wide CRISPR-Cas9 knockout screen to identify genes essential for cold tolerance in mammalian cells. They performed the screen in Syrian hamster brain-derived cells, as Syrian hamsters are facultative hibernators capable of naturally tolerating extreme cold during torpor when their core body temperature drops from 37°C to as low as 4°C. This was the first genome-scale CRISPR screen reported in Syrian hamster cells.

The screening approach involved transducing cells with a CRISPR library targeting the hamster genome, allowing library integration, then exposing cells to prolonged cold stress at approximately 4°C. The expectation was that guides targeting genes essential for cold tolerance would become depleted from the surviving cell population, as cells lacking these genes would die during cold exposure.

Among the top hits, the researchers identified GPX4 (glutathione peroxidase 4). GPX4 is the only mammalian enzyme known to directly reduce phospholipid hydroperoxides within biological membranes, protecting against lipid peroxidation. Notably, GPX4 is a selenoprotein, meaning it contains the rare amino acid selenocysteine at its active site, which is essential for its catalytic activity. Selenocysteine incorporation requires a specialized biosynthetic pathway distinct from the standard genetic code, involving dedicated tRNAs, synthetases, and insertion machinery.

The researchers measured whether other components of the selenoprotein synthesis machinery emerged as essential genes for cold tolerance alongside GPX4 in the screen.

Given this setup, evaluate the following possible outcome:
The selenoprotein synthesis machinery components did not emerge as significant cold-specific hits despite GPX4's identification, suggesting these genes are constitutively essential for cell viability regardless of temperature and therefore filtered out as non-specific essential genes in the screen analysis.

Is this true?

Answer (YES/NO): NO